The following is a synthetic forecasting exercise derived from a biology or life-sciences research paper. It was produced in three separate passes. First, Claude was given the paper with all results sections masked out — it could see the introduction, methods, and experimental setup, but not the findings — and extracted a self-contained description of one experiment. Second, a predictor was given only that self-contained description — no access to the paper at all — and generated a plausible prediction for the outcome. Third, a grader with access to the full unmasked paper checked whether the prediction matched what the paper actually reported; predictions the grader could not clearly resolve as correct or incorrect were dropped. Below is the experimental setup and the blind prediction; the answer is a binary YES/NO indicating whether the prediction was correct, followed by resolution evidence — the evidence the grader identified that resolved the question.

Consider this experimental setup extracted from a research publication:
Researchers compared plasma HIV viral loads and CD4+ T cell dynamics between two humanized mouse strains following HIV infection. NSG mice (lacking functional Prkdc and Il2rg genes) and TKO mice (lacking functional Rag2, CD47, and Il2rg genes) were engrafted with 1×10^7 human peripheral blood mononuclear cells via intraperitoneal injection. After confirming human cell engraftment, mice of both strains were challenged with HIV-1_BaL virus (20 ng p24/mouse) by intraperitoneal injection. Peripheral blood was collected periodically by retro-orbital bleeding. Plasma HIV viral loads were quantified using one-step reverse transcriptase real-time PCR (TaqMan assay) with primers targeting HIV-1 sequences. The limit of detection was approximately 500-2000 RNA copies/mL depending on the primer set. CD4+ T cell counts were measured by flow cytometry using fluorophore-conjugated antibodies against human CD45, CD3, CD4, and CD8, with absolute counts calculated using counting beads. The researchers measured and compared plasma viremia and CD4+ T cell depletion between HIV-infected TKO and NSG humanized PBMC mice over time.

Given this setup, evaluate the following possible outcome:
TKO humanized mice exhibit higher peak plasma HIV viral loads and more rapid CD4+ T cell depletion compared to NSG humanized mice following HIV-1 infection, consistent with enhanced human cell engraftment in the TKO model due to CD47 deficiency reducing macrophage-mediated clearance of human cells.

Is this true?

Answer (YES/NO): NO